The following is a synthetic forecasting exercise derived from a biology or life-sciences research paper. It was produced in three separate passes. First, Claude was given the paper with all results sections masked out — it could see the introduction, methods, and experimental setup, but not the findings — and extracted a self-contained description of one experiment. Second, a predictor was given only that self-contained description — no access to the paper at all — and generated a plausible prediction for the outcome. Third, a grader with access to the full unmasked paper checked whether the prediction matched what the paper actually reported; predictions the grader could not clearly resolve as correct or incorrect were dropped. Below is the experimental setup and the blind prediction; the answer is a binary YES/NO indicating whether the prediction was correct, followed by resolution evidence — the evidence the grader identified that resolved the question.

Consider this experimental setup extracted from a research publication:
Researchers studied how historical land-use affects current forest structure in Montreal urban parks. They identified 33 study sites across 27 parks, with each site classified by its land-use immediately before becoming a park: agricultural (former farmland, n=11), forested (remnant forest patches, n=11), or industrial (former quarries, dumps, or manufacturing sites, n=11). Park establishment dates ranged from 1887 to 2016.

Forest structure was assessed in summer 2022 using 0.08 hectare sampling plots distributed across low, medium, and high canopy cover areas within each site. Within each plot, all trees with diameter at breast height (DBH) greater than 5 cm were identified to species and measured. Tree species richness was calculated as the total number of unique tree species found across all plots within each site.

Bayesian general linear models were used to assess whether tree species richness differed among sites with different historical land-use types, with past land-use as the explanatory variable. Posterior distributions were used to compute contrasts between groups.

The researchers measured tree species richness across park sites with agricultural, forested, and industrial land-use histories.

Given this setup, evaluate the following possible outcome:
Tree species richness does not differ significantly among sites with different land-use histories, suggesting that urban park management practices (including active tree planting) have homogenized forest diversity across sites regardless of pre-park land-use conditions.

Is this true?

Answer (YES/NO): YES